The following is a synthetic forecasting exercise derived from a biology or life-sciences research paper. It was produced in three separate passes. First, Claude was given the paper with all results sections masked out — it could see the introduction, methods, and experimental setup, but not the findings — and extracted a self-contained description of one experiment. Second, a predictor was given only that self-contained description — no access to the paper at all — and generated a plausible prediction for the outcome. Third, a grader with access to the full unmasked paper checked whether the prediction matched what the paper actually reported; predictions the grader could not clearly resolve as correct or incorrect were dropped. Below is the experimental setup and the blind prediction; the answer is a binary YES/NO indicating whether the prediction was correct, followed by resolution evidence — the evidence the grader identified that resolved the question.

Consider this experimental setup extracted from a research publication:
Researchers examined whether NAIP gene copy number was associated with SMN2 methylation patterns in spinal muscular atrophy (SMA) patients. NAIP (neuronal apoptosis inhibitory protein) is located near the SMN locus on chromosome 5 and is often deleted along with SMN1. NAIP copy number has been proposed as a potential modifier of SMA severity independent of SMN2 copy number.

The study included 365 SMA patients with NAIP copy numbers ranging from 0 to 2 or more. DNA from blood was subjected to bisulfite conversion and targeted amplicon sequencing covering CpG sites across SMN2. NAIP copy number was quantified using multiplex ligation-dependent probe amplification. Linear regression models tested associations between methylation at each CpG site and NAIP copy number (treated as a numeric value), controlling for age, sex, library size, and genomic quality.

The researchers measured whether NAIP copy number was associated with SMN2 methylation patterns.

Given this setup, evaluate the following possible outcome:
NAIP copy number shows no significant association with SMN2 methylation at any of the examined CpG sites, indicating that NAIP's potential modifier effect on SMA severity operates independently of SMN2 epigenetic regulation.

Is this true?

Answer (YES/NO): YES